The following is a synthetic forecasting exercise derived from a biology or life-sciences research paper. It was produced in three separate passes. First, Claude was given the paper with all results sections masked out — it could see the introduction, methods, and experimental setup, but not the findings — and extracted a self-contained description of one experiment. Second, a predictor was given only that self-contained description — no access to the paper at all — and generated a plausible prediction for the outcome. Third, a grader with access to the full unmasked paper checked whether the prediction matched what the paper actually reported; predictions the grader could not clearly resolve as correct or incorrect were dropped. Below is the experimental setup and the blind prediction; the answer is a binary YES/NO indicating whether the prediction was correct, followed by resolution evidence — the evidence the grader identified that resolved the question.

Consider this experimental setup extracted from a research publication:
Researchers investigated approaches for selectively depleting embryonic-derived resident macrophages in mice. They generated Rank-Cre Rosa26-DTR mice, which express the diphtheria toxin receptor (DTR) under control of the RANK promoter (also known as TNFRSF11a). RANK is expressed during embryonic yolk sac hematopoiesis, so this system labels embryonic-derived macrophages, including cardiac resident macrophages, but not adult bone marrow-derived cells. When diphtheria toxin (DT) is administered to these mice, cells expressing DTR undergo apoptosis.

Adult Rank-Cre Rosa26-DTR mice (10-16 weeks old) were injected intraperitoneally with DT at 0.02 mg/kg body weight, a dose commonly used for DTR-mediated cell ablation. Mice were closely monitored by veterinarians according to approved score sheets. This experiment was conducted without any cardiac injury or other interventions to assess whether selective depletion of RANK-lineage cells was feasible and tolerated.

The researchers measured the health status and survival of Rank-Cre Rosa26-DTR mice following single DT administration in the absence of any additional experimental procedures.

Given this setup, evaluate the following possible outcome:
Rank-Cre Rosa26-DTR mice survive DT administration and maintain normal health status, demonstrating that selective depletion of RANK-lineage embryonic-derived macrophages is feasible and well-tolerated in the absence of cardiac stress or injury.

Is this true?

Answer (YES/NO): NO